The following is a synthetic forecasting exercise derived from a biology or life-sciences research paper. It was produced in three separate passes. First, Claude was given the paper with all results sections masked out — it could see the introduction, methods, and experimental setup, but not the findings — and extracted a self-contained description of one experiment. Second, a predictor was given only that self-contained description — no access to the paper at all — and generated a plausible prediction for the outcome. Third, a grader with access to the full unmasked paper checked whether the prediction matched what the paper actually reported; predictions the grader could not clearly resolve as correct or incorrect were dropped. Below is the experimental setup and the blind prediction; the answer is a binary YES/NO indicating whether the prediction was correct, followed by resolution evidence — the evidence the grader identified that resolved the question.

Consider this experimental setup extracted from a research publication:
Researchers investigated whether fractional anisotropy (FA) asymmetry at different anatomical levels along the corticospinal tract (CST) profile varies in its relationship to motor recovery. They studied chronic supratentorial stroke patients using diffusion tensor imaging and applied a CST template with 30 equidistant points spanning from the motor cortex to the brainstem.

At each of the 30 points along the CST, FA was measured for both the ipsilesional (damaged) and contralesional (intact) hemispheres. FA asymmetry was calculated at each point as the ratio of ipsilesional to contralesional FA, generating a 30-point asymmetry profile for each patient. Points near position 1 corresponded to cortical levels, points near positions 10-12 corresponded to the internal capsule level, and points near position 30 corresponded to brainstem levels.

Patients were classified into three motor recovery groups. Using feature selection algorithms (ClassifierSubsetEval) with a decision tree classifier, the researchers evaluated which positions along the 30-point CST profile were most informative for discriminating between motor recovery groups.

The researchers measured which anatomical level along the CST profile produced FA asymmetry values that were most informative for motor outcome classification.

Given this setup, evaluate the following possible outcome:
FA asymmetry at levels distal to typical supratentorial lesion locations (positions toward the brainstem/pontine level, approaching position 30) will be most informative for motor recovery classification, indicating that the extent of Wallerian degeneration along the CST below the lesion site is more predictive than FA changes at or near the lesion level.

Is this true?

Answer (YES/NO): NO